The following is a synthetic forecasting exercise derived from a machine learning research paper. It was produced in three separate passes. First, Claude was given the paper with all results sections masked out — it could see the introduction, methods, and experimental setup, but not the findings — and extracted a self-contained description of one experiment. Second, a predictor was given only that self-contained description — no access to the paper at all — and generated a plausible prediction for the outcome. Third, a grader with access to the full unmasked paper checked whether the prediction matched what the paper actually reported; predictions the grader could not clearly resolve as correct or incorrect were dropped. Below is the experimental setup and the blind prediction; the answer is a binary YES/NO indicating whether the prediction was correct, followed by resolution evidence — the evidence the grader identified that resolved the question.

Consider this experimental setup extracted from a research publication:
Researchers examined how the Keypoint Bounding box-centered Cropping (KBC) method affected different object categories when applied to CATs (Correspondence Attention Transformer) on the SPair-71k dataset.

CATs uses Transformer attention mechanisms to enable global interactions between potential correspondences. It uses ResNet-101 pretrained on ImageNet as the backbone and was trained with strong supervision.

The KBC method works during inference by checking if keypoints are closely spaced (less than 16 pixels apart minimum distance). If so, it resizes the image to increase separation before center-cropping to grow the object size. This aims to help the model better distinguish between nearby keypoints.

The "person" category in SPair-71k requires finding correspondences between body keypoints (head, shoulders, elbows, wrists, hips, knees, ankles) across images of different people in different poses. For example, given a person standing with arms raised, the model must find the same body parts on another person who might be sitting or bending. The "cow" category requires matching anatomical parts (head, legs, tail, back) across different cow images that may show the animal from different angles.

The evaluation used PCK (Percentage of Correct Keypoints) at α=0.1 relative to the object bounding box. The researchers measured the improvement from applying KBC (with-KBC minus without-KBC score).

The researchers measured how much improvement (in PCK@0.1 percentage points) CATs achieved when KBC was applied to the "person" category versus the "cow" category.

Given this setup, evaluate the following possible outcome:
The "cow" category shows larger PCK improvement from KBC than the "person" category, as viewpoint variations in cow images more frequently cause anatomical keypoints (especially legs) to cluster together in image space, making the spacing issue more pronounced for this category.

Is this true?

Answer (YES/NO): NO